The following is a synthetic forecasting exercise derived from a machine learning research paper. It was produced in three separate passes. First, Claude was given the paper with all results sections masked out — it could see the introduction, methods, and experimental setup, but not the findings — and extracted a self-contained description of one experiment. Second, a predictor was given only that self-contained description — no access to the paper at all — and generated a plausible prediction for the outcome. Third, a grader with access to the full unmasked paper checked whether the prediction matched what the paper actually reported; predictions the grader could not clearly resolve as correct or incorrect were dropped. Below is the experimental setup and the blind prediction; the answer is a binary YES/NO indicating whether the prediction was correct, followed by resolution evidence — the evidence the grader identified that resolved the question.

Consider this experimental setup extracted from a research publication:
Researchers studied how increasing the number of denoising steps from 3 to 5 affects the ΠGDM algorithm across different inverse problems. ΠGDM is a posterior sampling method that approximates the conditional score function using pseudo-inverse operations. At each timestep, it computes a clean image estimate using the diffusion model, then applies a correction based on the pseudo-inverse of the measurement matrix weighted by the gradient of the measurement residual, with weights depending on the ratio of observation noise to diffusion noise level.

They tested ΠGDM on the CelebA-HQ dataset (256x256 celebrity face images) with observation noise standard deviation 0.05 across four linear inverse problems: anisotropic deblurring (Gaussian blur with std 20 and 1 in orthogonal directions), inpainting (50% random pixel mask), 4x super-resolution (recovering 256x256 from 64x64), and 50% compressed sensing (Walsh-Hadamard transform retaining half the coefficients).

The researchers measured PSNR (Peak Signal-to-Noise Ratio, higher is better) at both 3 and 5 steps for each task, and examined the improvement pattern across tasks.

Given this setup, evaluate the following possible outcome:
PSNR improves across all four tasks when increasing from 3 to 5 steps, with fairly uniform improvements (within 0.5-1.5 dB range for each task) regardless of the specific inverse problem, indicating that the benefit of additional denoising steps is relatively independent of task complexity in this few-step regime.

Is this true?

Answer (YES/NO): NO